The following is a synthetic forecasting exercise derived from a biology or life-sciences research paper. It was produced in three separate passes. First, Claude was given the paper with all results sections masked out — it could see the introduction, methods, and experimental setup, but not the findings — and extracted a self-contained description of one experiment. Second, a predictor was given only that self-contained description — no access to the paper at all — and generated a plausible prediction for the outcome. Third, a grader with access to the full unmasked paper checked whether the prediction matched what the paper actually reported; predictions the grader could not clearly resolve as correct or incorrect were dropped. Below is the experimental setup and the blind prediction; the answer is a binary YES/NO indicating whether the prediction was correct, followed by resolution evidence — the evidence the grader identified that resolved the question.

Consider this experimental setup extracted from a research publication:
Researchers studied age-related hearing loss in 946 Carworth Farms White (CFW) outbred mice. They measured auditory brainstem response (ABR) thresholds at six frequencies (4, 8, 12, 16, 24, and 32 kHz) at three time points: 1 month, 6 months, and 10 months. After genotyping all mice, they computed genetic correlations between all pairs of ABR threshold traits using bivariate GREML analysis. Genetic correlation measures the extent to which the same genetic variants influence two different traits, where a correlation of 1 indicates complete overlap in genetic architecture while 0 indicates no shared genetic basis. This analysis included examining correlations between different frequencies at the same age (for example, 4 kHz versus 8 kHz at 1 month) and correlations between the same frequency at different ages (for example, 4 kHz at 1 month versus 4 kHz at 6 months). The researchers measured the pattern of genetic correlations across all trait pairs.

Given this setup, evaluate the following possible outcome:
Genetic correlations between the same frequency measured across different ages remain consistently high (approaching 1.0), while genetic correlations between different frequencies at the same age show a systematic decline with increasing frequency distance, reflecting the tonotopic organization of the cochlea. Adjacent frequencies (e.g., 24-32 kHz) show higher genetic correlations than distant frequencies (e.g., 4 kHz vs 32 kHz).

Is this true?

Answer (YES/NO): NO